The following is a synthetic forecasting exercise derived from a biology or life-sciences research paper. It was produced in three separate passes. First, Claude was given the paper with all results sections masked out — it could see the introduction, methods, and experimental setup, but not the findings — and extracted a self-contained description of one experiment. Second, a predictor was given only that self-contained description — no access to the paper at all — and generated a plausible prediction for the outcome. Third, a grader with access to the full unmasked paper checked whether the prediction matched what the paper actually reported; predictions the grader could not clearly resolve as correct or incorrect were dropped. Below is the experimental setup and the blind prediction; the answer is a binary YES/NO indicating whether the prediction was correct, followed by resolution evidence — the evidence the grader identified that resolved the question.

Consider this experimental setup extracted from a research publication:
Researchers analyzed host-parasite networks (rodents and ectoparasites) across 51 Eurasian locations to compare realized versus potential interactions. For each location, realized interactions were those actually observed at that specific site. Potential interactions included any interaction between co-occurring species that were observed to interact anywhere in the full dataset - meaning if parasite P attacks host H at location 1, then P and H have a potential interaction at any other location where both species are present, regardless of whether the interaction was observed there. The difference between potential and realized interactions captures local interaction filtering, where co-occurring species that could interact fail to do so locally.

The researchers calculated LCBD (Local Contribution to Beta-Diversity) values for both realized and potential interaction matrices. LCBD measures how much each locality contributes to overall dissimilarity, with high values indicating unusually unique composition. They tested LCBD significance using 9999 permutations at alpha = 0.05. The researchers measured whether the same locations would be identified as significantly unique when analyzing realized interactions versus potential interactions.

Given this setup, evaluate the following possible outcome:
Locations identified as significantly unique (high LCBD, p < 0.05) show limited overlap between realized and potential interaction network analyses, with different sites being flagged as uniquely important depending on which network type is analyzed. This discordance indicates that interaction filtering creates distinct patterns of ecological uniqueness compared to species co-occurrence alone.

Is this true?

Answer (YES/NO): NO